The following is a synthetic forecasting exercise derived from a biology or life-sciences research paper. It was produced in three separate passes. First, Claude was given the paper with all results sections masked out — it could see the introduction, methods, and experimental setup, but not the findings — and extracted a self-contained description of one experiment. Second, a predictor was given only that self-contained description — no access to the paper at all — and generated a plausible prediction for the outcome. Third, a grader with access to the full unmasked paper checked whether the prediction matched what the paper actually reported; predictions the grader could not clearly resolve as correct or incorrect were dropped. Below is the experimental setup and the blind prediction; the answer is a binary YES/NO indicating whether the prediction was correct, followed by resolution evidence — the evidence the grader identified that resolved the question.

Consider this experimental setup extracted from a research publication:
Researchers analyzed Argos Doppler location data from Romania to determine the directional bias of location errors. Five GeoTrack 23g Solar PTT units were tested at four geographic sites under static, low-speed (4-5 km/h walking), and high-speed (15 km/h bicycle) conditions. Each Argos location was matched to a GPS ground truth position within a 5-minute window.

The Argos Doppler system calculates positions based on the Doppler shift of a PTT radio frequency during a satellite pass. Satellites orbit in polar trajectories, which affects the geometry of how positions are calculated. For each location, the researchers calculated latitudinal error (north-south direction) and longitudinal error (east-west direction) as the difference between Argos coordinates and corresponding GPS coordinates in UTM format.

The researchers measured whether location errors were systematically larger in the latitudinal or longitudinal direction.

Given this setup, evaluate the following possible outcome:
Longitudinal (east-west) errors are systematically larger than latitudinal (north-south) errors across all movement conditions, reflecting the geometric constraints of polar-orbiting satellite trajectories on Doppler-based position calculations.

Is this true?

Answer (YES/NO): YES